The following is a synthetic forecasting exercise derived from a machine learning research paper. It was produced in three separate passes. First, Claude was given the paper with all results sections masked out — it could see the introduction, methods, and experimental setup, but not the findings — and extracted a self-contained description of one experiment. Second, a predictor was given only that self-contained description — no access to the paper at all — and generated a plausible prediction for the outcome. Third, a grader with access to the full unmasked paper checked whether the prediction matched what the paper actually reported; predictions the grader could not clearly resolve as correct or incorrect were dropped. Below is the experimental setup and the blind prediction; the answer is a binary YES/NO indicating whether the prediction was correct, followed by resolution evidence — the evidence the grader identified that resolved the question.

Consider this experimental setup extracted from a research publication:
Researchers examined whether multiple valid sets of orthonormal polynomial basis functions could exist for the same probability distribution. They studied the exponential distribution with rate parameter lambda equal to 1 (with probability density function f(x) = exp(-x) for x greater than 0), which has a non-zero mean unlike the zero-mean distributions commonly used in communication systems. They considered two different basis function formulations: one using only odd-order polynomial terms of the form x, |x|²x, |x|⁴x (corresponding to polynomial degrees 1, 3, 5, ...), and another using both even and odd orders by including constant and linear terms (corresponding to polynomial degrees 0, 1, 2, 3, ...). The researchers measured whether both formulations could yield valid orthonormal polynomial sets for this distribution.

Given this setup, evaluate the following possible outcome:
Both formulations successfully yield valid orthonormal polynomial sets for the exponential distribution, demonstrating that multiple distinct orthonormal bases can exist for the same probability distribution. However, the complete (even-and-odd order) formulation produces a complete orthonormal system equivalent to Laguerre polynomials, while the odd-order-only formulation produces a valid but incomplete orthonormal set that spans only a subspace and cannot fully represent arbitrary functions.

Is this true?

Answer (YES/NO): NO